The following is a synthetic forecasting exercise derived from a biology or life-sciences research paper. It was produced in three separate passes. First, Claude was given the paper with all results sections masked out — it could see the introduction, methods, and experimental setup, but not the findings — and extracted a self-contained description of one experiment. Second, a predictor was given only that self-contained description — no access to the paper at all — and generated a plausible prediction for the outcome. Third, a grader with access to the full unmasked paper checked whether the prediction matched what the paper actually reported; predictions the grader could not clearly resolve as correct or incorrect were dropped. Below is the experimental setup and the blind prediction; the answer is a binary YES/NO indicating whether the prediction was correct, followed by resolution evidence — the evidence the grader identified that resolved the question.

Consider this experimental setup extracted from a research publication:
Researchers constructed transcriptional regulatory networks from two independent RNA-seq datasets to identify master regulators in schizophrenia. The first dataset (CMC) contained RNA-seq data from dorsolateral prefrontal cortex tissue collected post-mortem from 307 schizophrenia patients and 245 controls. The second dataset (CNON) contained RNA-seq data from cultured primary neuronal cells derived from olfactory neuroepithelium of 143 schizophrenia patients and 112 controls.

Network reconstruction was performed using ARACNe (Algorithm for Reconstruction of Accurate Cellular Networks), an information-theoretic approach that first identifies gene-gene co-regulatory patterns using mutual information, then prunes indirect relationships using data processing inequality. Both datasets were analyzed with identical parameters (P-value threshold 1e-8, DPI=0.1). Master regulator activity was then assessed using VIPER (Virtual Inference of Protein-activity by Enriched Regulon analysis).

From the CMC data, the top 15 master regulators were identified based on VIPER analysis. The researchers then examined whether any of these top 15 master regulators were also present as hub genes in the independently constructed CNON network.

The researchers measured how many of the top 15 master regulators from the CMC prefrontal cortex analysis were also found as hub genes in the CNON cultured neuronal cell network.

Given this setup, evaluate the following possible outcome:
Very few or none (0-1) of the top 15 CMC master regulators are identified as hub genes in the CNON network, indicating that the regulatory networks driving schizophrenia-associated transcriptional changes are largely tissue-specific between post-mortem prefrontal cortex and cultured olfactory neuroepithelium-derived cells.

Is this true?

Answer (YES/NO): NO